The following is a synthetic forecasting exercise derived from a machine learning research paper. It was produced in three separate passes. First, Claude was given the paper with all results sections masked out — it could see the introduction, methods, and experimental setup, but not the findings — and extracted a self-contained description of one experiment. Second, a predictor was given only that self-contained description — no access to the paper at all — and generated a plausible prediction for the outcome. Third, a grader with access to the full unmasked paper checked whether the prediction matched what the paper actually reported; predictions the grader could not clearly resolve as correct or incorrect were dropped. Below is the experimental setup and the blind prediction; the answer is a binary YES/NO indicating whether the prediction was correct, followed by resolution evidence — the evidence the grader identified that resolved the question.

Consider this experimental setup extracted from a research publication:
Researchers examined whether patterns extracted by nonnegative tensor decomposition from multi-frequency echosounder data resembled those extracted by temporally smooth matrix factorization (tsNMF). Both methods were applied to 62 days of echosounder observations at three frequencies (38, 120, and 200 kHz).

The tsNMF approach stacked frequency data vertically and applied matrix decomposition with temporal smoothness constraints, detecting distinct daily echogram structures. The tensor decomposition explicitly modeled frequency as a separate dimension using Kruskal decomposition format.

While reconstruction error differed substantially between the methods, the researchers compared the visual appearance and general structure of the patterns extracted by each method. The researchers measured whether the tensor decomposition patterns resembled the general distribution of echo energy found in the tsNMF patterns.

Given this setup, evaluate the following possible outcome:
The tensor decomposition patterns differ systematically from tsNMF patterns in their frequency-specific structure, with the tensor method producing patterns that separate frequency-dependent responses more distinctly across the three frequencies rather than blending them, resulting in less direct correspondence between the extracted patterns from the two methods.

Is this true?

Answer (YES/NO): NO